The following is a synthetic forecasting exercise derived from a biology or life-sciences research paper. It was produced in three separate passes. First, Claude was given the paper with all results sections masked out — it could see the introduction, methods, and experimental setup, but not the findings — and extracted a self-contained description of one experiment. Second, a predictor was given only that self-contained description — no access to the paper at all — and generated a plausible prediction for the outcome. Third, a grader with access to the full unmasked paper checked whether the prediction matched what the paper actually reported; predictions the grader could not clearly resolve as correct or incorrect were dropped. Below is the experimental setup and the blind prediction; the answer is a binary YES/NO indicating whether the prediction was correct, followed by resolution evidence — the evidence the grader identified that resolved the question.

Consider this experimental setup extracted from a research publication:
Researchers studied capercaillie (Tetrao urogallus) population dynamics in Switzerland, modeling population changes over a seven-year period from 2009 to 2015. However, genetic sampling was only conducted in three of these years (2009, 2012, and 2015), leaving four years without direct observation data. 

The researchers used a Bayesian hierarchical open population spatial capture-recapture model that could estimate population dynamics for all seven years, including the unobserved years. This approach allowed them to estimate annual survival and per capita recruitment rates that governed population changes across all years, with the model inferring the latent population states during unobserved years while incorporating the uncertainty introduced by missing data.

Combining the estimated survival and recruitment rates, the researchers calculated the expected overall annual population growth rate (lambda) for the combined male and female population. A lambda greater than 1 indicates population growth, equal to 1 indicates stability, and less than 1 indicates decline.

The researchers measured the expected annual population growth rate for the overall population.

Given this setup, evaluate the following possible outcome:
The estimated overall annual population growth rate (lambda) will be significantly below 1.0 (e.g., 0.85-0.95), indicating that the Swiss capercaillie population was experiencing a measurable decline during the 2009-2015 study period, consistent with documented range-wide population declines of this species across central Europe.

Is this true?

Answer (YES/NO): NO